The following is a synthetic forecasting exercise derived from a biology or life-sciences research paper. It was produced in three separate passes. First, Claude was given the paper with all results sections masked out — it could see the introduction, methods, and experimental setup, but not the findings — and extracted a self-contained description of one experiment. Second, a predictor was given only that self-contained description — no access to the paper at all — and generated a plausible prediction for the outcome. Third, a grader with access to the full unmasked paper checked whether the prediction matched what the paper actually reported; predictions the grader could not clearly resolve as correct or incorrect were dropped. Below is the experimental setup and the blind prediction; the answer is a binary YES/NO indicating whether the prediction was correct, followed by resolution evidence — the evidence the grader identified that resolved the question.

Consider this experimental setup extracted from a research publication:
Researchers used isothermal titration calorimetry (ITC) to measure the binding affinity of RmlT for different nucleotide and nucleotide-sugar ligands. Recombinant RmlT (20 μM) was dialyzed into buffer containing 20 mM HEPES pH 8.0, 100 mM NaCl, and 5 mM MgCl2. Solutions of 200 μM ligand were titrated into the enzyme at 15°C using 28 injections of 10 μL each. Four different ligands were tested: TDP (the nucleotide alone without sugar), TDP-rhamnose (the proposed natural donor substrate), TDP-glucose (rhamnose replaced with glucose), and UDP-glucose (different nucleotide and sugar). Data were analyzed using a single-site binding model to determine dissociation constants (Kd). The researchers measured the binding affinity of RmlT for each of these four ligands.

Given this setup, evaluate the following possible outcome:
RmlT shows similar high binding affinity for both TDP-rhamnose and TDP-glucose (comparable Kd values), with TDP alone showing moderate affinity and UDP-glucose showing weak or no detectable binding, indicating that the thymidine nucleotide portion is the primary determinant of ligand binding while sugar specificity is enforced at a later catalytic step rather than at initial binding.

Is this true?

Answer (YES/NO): NO